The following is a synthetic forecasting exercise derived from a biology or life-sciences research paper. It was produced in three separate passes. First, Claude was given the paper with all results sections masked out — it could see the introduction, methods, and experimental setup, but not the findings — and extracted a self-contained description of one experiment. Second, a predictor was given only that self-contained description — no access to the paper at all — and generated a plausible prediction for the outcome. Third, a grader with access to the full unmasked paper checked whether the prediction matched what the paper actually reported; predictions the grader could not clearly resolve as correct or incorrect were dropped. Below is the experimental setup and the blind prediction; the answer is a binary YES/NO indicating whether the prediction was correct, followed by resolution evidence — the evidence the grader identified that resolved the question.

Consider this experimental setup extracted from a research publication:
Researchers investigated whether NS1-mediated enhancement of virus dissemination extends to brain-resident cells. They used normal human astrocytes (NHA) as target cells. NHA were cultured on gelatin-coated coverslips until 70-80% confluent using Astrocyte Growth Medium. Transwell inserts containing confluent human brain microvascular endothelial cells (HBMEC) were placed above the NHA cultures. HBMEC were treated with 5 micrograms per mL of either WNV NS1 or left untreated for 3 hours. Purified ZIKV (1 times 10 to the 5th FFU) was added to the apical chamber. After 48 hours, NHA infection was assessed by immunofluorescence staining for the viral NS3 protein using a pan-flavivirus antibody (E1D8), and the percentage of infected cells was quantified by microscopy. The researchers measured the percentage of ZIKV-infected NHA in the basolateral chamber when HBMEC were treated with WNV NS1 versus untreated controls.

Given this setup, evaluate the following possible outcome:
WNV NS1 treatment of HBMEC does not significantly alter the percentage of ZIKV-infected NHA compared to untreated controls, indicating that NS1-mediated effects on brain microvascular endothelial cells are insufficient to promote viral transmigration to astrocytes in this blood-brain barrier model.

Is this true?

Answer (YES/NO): NO